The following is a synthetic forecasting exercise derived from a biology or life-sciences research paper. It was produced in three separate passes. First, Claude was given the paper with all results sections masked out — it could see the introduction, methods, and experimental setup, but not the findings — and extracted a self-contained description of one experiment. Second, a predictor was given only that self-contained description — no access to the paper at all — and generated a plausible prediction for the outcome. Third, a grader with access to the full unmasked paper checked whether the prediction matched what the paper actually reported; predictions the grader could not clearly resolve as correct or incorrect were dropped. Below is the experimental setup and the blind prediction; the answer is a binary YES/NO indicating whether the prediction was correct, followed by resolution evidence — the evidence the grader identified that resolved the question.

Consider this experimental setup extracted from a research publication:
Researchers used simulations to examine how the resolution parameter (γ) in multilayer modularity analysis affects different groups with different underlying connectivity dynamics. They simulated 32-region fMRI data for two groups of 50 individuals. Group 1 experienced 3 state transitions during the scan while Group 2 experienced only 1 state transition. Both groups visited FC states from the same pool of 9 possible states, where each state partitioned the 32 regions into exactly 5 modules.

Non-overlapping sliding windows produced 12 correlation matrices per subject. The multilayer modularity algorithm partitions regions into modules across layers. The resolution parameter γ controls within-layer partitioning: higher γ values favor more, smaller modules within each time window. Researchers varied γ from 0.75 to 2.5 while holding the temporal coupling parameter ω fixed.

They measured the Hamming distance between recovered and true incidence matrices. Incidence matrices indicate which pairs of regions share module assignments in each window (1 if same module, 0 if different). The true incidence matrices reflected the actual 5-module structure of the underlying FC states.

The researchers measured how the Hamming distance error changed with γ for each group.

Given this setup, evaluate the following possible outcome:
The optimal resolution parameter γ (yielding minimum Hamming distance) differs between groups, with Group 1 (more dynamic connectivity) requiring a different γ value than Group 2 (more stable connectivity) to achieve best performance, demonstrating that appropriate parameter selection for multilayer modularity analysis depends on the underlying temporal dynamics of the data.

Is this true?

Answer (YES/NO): NO